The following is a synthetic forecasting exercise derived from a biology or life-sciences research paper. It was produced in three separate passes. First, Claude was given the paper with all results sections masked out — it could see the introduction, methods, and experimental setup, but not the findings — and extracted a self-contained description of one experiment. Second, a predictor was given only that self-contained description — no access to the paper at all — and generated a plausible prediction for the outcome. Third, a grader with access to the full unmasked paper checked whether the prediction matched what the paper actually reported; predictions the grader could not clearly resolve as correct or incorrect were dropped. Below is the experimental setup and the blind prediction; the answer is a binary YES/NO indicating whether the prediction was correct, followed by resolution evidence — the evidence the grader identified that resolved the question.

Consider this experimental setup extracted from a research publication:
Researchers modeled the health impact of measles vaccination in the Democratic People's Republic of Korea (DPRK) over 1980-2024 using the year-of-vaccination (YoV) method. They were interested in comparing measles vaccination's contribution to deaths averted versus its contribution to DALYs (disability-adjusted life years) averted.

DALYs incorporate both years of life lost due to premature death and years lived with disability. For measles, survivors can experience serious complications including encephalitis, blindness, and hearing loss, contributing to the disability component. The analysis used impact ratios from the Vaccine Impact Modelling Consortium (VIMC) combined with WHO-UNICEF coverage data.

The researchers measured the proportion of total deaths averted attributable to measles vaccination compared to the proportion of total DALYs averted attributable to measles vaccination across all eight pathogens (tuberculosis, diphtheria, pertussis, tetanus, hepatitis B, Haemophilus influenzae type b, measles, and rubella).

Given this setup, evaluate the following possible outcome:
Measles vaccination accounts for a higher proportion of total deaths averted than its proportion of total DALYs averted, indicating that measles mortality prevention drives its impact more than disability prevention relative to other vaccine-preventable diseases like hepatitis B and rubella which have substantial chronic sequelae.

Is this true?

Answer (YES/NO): NO